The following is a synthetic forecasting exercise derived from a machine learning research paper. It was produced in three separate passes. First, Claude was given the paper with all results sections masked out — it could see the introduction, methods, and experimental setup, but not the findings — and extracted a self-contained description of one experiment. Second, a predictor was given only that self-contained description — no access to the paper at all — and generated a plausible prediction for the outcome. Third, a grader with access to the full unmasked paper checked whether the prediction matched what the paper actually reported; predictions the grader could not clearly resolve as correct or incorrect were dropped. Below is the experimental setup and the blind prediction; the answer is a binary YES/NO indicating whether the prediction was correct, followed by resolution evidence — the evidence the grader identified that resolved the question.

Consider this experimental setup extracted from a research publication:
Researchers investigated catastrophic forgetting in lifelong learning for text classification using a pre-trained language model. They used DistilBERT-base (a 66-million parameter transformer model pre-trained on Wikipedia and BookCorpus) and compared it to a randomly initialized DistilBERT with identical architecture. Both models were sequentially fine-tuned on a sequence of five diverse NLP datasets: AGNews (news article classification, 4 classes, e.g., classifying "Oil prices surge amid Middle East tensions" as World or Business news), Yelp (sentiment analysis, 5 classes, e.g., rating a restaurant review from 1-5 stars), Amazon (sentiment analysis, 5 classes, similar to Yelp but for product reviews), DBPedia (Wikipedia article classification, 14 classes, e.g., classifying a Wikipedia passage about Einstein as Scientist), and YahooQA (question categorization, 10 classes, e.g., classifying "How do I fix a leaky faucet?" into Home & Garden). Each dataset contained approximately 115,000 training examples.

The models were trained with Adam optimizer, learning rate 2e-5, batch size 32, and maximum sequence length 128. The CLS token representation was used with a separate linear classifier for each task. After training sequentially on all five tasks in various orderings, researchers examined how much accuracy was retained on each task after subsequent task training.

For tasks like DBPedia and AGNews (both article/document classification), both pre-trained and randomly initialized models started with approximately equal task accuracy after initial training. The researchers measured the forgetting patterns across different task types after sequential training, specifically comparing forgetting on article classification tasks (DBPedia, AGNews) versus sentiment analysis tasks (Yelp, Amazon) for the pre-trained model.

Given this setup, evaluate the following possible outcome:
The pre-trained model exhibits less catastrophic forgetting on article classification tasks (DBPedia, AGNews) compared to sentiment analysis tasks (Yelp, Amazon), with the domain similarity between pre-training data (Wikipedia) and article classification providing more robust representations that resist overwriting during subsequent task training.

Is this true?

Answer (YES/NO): YES